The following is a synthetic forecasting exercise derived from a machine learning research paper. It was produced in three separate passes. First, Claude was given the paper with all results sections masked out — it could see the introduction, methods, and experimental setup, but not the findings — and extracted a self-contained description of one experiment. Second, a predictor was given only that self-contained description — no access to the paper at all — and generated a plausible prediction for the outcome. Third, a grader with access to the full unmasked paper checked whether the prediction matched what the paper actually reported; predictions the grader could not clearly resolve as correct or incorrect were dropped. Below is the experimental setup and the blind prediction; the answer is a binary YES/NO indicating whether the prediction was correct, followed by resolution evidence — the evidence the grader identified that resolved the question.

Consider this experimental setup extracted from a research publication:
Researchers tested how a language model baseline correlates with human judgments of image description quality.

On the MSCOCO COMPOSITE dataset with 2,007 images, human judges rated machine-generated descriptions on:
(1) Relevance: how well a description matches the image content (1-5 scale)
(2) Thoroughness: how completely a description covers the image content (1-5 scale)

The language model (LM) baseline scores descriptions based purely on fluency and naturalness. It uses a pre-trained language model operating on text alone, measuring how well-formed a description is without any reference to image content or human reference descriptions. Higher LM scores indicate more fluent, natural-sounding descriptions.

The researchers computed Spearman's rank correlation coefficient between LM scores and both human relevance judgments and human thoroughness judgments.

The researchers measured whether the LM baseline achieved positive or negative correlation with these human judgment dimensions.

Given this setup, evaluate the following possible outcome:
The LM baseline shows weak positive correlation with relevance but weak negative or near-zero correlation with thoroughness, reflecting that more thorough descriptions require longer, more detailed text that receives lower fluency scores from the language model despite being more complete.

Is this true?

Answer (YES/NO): NO